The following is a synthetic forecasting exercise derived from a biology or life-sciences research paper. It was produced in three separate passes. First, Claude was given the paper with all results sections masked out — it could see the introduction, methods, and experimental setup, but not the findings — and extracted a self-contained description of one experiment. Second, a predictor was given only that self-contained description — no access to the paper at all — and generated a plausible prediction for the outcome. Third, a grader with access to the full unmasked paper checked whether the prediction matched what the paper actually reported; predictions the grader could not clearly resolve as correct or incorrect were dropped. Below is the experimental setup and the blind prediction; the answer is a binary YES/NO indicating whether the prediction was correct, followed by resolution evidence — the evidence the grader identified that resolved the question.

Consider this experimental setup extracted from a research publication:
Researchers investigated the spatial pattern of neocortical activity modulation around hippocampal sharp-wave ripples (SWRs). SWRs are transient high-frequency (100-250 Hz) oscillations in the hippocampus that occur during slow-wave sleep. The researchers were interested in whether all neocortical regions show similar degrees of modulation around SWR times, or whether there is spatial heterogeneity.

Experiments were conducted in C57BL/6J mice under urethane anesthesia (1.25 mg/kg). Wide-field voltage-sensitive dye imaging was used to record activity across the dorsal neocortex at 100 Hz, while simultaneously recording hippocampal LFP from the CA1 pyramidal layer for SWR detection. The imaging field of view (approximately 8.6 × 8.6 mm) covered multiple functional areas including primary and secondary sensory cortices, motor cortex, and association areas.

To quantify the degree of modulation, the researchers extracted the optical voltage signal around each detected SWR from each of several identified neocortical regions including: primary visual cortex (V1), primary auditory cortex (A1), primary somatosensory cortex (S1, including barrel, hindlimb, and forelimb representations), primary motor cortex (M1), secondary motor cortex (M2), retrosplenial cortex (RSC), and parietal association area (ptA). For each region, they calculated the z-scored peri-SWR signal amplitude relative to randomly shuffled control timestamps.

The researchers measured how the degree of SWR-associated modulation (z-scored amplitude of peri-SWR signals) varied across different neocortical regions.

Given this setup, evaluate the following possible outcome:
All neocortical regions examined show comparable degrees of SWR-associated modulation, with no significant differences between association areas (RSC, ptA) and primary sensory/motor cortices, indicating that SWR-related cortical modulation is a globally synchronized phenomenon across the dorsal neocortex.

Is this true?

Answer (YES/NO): NO